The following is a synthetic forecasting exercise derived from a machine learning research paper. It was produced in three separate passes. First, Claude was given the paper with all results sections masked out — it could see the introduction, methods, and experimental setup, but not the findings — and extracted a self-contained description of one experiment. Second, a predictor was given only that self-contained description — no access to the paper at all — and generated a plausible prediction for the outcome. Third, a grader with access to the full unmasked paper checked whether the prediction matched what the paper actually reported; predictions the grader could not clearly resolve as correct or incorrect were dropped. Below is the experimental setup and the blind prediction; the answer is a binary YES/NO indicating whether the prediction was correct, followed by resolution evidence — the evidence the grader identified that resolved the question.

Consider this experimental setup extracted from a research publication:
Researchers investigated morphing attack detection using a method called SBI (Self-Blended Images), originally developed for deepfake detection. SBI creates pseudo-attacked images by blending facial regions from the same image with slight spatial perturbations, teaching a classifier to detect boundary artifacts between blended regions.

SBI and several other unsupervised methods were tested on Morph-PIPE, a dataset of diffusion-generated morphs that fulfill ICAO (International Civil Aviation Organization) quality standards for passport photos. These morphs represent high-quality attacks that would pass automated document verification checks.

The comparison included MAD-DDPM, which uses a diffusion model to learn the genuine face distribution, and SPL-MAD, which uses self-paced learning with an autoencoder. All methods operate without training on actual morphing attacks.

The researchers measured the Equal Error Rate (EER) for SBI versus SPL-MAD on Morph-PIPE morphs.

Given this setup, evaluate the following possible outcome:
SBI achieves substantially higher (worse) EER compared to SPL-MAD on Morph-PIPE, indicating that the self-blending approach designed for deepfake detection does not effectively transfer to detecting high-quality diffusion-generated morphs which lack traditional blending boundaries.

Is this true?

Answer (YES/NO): YES